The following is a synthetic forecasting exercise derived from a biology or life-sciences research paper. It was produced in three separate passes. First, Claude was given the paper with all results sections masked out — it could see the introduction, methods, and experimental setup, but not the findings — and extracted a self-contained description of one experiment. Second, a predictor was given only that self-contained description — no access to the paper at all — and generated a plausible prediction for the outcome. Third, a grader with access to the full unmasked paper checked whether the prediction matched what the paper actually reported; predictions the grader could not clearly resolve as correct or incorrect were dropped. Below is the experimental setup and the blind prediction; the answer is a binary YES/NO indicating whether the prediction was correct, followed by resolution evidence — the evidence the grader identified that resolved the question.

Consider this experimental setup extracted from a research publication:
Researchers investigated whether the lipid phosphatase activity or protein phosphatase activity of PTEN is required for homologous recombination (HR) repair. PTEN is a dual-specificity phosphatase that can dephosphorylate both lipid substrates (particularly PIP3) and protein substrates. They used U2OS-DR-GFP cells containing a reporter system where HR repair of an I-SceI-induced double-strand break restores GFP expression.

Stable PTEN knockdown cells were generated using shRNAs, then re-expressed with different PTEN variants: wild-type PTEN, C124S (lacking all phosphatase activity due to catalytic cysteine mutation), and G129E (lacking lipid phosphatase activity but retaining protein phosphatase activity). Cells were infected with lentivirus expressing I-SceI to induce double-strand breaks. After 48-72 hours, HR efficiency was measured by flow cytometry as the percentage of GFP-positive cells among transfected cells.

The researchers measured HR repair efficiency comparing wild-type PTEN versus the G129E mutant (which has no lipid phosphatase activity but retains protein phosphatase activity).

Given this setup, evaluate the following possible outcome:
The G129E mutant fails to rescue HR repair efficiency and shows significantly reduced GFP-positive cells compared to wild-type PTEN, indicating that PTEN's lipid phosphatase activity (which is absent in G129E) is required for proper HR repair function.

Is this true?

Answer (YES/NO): NO